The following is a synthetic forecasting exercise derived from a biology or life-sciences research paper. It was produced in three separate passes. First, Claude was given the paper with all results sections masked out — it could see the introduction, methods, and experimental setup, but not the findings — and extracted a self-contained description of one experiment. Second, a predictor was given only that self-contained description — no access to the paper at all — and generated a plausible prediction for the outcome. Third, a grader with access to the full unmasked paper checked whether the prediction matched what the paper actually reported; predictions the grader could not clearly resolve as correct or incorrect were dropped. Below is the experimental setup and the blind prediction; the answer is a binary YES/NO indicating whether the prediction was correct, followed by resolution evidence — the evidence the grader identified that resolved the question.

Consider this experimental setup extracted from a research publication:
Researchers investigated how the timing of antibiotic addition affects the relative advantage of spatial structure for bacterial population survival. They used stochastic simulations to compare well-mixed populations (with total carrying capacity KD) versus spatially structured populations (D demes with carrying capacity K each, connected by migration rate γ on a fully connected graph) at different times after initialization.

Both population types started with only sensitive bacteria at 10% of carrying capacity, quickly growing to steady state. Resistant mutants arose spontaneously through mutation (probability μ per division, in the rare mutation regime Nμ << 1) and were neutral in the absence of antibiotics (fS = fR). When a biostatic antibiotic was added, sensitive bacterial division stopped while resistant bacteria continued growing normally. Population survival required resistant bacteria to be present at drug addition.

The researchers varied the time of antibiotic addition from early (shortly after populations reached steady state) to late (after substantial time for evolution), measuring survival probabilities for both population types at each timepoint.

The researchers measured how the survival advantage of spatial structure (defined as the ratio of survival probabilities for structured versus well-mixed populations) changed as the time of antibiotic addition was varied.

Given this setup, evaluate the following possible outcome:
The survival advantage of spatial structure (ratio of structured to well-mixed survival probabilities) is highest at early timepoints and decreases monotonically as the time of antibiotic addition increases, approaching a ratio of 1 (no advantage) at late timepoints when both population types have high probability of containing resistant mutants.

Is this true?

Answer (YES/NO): NO